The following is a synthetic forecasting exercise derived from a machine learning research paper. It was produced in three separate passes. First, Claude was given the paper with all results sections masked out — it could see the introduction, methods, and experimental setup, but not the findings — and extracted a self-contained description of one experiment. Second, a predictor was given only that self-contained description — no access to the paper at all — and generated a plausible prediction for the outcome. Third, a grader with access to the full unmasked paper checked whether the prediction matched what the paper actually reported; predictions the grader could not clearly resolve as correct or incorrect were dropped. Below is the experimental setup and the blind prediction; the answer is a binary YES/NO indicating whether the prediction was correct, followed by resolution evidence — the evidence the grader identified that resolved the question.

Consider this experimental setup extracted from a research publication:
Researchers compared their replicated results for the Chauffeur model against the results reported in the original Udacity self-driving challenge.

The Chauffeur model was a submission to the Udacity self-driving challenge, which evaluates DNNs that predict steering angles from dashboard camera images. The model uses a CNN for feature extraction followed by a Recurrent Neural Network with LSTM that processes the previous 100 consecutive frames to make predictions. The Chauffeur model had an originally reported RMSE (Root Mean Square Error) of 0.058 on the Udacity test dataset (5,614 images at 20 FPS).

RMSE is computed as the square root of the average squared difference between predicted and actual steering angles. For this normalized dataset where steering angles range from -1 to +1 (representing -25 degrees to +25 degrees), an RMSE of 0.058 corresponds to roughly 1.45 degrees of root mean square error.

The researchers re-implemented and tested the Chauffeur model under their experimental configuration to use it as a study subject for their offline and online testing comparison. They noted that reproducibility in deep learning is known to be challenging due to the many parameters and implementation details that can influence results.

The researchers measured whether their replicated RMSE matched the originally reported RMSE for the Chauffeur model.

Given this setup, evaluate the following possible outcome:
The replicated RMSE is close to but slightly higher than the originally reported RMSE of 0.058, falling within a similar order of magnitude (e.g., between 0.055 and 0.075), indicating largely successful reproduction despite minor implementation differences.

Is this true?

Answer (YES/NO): NO